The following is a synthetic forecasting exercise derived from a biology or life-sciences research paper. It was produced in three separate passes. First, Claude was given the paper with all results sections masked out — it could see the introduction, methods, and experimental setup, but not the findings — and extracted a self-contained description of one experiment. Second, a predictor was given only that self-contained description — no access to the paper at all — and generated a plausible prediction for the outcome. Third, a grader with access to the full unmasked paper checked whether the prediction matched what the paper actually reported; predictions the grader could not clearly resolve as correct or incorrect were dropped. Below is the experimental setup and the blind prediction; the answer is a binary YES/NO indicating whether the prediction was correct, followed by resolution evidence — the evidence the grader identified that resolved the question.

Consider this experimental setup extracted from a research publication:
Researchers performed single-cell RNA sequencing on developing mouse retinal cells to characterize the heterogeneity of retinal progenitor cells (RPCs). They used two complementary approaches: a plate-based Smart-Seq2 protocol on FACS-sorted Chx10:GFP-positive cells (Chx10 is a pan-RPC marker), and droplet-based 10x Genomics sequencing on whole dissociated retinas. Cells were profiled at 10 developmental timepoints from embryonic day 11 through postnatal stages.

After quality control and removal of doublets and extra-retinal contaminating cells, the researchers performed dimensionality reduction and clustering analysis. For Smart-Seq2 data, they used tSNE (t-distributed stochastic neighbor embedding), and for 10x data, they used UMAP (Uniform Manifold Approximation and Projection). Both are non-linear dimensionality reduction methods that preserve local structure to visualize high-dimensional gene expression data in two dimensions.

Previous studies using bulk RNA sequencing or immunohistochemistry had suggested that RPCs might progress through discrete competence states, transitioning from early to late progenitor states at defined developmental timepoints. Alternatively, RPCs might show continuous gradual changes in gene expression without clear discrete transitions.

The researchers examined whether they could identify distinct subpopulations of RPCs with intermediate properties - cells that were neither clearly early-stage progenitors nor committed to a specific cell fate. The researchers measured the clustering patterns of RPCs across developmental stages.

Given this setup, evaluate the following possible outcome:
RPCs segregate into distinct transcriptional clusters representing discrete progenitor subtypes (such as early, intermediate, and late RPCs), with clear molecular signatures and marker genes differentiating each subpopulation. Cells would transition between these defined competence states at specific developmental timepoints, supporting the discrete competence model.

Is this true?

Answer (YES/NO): YES